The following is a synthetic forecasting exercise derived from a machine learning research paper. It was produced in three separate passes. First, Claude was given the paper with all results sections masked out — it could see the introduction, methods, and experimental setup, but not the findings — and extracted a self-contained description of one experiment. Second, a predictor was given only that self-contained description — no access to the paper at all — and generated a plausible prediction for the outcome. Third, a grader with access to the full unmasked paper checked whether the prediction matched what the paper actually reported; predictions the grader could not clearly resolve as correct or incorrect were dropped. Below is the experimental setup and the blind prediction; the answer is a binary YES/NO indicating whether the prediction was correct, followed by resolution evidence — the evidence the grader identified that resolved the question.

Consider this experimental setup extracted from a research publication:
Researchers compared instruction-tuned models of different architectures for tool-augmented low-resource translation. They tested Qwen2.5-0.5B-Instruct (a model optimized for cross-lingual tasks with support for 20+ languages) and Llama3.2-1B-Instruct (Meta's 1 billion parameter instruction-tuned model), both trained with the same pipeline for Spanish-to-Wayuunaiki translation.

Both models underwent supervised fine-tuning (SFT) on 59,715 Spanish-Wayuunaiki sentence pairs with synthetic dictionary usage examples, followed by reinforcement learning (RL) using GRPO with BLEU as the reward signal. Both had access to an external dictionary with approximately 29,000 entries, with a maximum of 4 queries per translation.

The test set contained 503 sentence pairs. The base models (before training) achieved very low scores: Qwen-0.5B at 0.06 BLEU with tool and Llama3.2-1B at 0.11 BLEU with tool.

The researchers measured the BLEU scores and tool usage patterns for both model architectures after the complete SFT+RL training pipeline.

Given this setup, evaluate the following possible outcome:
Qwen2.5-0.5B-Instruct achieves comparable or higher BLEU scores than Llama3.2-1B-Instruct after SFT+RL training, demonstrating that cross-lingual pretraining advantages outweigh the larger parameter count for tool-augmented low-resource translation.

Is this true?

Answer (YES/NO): NO